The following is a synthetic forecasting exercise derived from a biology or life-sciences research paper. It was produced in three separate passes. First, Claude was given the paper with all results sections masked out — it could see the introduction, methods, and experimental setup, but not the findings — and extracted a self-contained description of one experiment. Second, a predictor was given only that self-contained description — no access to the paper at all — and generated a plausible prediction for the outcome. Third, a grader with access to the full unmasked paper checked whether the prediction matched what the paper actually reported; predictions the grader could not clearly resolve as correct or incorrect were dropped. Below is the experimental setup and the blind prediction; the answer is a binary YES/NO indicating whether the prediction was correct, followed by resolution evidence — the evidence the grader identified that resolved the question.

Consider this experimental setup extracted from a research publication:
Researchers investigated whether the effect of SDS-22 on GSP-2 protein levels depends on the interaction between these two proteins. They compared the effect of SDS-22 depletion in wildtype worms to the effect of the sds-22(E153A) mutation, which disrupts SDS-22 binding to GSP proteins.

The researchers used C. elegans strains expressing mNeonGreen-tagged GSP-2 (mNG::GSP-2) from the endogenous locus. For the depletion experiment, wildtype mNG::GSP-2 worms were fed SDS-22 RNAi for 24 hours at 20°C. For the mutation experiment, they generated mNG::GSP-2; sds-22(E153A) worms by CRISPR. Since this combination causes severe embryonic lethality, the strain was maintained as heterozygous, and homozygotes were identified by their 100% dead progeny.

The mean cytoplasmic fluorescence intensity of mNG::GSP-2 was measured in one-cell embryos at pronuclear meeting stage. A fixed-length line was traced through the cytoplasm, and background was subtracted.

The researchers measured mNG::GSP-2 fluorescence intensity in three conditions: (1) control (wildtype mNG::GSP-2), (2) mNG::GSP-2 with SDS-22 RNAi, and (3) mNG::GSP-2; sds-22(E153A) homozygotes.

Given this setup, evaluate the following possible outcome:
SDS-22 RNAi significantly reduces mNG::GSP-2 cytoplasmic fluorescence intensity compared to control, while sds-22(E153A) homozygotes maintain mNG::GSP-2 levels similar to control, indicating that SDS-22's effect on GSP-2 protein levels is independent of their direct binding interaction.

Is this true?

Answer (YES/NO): NO